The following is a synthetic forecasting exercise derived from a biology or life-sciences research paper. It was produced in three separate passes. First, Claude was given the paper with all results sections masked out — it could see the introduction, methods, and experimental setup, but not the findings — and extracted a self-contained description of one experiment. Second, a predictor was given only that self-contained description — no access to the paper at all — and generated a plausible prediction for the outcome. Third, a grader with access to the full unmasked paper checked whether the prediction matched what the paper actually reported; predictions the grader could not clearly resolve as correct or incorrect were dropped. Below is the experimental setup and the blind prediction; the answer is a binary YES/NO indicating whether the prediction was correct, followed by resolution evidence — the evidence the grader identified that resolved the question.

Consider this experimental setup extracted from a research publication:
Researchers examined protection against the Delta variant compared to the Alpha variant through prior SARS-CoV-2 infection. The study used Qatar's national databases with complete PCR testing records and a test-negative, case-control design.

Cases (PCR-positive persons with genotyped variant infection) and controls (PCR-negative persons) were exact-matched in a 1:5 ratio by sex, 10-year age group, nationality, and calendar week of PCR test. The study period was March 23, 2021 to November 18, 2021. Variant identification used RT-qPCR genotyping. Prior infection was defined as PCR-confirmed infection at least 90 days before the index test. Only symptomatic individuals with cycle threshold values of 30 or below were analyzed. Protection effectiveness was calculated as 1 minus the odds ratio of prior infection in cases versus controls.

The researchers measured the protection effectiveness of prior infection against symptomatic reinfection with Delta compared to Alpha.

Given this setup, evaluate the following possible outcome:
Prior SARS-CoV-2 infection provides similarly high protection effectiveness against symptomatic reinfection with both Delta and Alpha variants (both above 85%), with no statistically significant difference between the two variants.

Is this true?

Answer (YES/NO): YES